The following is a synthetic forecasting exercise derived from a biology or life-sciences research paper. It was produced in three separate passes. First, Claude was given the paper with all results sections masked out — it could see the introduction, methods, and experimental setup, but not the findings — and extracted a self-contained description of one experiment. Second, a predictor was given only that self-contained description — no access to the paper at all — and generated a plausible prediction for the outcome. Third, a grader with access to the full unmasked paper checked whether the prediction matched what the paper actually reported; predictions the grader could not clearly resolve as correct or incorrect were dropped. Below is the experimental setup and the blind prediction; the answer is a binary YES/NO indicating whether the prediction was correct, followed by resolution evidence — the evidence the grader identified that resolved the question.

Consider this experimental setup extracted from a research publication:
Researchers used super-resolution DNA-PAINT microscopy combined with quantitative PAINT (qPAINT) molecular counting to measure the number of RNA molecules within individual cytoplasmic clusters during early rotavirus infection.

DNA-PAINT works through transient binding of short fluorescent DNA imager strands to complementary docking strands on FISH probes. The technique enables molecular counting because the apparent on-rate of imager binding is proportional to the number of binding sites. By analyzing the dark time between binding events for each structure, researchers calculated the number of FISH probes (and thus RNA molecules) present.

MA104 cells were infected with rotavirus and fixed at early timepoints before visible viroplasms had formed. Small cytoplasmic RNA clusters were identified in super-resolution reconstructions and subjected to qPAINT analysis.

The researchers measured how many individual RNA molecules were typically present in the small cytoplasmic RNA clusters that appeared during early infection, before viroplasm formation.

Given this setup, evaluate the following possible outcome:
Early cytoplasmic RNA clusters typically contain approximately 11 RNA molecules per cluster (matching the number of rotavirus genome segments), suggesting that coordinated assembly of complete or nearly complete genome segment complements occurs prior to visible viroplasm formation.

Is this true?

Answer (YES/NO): NO